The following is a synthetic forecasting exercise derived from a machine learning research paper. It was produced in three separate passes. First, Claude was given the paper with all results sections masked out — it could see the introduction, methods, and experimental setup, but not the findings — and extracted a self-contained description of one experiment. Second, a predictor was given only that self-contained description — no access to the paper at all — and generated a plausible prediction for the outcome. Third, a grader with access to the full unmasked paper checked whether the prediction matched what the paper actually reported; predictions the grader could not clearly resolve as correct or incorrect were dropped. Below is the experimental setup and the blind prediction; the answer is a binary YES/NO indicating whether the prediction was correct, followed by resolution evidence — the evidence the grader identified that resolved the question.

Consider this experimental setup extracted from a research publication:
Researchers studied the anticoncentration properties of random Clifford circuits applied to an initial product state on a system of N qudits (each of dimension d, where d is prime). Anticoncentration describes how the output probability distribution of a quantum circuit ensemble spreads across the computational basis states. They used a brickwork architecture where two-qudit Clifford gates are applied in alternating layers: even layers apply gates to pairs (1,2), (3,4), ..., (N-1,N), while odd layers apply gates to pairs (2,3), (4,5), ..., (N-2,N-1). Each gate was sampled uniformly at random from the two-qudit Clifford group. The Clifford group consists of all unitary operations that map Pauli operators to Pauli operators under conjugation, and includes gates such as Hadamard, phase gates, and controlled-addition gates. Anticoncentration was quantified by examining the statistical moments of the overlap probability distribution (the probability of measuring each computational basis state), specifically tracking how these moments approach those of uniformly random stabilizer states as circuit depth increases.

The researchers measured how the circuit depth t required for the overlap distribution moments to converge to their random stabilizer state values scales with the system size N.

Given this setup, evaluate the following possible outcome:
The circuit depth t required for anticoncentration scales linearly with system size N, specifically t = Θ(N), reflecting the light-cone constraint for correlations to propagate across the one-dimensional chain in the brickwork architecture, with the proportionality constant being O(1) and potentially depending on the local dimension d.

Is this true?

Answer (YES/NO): NO